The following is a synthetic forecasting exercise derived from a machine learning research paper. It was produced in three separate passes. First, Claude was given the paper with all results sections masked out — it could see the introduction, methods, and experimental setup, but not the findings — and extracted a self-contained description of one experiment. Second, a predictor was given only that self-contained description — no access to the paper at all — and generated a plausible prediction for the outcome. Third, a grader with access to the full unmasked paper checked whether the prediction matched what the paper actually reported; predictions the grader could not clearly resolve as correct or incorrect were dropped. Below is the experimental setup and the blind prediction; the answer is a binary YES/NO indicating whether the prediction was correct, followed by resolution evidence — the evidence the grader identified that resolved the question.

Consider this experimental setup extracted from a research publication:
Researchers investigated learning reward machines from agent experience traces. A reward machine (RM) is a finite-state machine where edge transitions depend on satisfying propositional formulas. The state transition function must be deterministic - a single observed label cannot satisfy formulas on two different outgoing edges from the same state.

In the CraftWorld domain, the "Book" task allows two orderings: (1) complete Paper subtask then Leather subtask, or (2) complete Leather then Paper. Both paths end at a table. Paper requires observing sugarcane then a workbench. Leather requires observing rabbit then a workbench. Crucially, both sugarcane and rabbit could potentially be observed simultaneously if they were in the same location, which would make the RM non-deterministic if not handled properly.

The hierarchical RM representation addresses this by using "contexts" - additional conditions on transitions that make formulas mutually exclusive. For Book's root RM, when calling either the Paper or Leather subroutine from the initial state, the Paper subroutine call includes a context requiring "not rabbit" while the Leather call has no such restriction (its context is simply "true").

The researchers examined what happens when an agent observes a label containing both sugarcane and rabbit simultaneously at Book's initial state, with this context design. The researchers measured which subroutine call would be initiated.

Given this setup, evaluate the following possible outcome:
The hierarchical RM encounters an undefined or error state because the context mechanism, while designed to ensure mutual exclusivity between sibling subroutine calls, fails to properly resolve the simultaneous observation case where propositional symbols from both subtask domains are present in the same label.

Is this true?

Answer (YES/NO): NO